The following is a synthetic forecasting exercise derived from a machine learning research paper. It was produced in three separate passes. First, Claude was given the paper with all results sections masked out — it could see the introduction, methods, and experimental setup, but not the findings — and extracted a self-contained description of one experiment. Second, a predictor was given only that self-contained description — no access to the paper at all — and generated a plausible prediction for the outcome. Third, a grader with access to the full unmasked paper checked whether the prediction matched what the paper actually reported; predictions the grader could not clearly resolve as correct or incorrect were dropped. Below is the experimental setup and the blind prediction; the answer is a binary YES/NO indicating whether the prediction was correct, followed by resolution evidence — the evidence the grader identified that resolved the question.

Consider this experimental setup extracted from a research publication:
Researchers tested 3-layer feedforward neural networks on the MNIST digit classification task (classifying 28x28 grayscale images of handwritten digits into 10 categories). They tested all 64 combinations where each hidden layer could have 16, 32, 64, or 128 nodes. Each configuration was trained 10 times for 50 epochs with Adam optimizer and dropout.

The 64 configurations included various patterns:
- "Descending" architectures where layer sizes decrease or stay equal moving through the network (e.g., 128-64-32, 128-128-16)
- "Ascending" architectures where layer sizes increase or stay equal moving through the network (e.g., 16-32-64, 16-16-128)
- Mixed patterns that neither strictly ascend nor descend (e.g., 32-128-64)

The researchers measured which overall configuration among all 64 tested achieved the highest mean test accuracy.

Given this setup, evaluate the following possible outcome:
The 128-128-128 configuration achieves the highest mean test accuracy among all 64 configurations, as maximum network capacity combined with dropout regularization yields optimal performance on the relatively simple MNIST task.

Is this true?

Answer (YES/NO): NO